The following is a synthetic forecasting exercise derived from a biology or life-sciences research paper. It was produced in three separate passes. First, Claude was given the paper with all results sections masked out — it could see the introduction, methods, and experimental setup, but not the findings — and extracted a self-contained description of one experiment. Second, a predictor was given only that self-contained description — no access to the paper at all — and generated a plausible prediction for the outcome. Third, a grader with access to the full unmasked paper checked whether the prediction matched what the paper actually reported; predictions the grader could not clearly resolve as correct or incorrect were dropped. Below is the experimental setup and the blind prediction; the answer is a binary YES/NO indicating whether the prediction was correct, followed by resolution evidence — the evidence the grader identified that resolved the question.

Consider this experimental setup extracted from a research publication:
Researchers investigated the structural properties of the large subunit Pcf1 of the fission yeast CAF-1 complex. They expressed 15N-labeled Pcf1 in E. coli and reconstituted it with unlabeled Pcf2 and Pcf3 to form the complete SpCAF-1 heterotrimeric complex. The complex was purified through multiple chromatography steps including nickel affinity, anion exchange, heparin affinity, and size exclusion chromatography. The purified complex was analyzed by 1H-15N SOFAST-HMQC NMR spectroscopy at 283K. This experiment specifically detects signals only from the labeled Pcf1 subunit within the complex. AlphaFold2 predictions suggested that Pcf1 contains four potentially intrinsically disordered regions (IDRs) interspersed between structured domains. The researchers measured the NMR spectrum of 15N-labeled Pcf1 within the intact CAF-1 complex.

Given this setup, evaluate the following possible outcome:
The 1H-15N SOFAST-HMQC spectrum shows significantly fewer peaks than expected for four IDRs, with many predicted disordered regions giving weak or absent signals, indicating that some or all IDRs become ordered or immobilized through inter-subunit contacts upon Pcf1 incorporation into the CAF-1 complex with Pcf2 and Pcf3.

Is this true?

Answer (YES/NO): NO